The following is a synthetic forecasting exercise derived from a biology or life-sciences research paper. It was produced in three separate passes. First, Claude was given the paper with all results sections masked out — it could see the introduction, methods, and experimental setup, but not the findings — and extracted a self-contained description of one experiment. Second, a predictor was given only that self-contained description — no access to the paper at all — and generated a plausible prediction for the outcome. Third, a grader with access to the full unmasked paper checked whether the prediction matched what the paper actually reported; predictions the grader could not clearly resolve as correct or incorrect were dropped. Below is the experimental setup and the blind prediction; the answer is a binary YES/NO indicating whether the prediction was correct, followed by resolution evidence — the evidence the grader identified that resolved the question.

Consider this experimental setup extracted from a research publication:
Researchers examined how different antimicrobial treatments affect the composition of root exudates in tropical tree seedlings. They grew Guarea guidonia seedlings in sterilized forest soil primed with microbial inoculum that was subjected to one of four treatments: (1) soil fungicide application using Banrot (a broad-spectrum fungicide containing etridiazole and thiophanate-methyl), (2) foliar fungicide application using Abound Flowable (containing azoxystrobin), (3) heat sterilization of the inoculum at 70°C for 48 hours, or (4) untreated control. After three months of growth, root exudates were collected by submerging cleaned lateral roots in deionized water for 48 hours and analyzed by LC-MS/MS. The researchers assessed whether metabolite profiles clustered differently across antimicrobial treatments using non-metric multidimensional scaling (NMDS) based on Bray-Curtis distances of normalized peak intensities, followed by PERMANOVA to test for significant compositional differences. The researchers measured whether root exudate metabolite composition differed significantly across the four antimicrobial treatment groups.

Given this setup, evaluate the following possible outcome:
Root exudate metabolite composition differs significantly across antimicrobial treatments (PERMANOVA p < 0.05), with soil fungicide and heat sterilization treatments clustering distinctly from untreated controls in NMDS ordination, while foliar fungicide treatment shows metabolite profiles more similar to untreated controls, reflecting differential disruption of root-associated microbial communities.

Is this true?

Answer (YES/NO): NO